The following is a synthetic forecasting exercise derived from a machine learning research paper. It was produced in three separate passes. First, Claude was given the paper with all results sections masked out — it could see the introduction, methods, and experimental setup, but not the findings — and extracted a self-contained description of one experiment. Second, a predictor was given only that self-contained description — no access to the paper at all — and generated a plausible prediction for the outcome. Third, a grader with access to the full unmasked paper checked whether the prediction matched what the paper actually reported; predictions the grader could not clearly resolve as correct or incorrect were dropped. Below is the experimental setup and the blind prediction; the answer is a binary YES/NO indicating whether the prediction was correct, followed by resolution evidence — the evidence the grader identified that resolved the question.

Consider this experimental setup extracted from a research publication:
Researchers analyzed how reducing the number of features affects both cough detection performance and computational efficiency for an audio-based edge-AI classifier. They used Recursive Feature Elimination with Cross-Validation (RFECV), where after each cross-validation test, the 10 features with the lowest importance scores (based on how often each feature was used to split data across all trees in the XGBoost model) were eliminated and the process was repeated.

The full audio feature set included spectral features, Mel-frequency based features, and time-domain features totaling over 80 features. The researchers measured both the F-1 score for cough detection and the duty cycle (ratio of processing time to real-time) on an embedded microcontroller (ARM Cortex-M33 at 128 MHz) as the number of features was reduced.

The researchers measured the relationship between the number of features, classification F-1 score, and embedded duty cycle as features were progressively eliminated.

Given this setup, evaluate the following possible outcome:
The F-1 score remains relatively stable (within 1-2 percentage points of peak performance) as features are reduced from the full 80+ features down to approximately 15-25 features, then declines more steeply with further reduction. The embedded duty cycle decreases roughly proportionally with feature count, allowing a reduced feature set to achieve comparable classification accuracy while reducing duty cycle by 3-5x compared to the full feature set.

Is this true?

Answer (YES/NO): NO